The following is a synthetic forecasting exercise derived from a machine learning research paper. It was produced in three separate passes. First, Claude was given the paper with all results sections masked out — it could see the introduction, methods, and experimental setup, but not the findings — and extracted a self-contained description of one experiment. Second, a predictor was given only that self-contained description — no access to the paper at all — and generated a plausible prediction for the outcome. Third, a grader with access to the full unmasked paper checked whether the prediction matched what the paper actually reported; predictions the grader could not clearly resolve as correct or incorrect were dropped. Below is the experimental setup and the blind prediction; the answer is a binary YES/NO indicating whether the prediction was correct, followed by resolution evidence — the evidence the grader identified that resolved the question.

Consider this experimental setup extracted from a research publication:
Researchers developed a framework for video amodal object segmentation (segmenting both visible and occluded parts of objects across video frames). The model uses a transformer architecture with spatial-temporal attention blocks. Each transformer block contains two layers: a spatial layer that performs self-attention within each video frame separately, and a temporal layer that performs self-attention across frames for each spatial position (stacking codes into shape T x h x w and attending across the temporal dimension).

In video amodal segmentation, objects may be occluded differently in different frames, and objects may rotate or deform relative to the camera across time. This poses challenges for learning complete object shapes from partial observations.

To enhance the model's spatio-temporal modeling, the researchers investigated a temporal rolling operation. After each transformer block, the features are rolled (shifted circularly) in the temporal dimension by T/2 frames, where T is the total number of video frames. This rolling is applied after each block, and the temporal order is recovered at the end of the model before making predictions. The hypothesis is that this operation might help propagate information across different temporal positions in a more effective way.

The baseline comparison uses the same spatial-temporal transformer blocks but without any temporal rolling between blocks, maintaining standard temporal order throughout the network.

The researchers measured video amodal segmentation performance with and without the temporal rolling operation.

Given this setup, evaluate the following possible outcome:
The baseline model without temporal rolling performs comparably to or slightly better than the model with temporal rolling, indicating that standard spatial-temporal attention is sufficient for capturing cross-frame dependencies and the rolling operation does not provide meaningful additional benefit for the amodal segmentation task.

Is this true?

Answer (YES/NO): NO